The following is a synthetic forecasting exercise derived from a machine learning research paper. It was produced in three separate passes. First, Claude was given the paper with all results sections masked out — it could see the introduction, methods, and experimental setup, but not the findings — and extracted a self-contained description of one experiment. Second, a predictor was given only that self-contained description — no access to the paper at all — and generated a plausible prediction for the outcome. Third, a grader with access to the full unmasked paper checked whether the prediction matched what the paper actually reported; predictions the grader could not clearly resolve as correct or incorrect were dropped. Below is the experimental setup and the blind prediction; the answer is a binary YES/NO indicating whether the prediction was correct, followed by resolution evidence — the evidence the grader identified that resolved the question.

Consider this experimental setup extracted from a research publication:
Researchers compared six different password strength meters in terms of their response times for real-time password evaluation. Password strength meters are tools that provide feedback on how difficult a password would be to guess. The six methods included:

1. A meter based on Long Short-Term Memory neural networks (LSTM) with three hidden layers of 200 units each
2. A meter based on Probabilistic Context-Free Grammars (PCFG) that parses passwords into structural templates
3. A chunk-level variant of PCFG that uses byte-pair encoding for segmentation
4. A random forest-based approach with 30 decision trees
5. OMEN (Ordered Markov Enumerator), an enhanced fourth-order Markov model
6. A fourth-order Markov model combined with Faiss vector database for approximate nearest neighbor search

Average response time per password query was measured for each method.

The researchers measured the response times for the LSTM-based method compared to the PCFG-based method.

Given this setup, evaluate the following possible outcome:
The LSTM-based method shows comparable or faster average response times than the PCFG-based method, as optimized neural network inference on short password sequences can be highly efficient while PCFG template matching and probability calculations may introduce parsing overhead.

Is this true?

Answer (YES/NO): NO